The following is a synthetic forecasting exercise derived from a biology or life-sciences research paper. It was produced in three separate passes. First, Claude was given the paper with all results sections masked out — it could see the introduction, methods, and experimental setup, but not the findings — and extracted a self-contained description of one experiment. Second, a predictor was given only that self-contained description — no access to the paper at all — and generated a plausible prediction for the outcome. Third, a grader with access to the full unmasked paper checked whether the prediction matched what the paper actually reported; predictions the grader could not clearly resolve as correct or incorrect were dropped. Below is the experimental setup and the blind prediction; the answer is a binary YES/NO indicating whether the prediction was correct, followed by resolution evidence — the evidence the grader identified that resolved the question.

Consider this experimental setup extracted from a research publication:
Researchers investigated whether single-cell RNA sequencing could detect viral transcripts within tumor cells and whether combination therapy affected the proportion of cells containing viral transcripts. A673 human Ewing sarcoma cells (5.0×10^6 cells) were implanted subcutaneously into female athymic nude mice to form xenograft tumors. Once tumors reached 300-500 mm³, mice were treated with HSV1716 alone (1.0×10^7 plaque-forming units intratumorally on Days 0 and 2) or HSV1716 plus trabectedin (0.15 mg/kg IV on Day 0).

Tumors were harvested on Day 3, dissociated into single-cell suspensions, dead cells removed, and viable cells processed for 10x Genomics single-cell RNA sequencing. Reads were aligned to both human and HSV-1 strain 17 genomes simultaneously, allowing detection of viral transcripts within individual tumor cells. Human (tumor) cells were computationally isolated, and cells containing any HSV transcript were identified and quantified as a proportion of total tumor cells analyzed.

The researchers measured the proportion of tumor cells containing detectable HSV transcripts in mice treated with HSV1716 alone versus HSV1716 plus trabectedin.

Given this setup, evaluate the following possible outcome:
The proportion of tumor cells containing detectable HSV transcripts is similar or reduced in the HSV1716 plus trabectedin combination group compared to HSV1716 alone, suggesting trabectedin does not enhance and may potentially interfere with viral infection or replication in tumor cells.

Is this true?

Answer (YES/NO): NO